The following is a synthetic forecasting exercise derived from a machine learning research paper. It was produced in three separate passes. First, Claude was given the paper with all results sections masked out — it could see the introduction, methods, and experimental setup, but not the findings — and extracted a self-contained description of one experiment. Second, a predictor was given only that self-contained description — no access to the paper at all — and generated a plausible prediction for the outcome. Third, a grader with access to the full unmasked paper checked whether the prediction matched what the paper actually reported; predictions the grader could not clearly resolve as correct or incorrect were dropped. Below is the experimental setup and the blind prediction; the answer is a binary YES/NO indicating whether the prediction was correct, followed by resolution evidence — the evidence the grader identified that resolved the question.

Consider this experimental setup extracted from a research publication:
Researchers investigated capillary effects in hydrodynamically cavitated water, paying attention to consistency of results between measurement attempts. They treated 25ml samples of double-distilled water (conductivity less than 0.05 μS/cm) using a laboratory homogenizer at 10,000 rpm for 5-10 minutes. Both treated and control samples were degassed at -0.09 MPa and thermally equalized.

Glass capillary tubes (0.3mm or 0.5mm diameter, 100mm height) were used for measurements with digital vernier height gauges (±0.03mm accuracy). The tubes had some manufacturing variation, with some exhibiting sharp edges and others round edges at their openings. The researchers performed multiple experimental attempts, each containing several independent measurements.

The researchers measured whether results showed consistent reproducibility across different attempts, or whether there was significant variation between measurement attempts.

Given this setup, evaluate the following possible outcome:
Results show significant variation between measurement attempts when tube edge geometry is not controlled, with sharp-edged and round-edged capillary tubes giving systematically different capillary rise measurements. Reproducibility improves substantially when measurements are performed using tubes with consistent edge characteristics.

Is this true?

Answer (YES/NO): NO